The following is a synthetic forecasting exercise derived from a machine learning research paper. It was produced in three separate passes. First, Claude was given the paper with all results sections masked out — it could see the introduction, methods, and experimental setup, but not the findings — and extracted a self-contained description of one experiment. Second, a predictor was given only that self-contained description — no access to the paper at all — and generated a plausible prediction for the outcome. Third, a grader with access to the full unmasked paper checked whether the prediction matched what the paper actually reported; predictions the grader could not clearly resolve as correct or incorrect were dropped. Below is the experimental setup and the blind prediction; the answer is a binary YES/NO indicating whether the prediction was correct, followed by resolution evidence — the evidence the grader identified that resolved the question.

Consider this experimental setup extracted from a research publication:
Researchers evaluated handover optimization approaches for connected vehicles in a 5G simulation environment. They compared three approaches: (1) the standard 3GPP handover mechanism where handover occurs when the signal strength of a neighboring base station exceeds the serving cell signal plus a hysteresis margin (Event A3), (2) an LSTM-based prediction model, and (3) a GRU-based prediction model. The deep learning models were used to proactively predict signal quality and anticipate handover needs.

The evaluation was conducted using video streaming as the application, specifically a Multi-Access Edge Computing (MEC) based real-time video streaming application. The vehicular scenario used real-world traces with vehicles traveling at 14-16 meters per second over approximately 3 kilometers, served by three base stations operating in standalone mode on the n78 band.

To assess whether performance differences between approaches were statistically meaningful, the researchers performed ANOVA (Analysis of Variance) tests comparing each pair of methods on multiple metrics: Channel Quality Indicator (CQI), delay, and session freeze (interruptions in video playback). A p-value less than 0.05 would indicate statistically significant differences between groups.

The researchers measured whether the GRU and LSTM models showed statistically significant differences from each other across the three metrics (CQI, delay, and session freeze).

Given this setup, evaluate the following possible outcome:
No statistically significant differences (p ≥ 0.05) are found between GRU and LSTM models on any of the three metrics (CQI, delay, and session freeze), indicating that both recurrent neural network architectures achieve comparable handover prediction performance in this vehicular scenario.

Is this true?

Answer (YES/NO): YES